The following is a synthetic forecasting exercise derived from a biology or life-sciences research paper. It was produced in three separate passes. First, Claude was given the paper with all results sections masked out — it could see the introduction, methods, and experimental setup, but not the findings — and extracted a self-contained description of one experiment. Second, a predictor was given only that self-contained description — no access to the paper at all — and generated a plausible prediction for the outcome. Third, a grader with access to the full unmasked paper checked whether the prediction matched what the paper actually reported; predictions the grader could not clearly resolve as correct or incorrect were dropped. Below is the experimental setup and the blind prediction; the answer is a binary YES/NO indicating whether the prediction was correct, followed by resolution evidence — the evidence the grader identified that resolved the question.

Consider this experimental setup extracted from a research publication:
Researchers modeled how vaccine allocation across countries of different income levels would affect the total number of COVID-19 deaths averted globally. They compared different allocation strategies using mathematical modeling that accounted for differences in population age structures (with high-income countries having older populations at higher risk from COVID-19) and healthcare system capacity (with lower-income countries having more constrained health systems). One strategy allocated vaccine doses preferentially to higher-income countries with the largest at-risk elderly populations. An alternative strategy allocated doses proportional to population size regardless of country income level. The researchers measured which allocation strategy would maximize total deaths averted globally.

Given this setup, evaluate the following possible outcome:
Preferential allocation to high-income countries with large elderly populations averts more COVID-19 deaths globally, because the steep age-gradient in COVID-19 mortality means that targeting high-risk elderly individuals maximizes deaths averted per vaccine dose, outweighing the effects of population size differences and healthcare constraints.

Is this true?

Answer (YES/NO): YES